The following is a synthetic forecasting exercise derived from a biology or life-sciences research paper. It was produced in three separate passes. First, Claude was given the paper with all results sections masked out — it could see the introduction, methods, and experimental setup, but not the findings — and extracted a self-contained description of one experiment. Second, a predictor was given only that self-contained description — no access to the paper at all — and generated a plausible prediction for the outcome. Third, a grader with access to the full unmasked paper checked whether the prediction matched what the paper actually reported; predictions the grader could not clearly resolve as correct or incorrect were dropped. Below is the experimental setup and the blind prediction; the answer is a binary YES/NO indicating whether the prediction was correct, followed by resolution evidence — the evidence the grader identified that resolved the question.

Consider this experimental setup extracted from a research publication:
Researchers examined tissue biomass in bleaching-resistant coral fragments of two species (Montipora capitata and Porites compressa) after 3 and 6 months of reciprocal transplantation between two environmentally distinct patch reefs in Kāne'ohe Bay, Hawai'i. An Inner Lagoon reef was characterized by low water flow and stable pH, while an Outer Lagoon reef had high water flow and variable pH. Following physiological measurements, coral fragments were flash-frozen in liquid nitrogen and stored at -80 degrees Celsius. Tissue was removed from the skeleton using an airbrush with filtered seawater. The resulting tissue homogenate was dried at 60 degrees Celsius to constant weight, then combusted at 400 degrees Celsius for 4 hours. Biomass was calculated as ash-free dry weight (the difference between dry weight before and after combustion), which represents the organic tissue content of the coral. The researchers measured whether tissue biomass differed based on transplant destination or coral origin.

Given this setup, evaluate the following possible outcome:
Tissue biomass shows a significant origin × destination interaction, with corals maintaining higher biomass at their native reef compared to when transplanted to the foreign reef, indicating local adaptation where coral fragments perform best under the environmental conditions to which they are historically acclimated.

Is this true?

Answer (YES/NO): NO